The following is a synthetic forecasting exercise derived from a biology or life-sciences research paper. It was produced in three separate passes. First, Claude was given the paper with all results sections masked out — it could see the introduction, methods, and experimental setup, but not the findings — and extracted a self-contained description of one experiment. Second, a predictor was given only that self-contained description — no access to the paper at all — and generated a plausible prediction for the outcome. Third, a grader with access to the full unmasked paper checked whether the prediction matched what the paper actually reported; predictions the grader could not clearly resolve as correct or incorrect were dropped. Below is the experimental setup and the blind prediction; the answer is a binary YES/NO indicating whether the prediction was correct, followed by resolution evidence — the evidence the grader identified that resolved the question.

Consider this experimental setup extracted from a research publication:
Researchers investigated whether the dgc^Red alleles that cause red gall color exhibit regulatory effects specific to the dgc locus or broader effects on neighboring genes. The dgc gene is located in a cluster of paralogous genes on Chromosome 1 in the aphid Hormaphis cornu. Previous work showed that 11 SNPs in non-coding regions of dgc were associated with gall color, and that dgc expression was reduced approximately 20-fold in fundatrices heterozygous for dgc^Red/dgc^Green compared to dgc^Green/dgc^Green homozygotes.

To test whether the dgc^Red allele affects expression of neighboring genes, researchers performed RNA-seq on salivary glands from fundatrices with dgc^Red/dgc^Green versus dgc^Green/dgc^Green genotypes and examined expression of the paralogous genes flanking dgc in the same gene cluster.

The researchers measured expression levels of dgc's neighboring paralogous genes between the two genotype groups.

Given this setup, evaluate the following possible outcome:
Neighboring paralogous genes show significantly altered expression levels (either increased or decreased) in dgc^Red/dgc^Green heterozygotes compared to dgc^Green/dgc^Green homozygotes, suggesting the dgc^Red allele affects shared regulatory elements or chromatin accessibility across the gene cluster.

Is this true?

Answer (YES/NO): NO